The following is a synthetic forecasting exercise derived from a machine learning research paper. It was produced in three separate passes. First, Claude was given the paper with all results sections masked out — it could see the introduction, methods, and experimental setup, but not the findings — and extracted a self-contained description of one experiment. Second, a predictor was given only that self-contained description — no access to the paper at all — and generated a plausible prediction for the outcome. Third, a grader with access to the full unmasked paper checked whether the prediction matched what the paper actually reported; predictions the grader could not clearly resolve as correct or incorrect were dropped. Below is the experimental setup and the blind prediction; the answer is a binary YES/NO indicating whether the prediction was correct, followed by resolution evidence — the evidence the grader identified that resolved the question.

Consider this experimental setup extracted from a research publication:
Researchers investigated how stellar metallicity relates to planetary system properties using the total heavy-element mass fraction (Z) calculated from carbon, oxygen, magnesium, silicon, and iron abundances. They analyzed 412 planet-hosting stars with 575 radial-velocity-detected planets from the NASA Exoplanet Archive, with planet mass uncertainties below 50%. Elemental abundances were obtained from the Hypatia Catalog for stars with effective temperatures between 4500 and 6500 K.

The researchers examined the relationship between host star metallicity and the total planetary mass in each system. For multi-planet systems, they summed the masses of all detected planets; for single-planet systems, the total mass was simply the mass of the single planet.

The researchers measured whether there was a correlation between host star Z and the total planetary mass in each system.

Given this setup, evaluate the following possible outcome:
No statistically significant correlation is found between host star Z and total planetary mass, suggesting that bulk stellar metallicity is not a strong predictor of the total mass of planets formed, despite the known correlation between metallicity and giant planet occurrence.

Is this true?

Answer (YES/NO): NO